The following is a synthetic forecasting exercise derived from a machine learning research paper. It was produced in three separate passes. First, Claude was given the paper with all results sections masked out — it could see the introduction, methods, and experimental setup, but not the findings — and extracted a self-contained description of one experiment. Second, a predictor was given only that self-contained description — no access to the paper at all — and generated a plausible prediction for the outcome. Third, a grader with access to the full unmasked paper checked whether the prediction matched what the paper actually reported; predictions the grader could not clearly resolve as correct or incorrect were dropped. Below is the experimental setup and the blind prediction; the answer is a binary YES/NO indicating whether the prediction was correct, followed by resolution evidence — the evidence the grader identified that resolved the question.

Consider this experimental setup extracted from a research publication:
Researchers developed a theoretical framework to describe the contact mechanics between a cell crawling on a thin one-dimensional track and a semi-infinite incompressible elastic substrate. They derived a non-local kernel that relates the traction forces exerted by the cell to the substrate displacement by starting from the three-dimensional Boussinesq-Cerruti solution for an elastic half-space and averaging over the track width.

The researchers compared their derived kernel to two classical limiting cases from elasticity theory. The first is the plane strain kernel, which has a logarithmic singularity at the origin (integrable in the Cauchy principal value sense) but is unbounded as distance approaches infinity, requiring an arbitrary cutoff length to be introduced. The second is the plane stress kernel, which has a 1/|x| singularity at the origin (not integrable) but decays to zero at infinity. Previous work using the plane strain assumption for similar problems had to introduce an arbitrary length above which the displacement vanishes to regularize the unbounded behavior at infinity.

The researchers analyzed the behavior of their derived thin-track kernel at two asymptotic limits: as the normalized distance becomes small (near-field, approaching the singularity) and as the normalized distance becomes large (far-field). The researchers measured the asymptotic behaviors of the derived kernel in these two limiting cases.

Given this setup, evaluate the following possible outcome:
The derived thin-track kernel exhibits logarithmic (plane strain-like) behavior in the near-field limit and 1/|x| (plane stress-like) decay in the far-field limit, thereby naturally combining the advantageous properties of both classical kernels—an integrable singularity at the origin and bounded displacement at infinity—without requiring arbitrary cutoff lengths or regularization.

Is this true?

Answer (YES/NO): YES